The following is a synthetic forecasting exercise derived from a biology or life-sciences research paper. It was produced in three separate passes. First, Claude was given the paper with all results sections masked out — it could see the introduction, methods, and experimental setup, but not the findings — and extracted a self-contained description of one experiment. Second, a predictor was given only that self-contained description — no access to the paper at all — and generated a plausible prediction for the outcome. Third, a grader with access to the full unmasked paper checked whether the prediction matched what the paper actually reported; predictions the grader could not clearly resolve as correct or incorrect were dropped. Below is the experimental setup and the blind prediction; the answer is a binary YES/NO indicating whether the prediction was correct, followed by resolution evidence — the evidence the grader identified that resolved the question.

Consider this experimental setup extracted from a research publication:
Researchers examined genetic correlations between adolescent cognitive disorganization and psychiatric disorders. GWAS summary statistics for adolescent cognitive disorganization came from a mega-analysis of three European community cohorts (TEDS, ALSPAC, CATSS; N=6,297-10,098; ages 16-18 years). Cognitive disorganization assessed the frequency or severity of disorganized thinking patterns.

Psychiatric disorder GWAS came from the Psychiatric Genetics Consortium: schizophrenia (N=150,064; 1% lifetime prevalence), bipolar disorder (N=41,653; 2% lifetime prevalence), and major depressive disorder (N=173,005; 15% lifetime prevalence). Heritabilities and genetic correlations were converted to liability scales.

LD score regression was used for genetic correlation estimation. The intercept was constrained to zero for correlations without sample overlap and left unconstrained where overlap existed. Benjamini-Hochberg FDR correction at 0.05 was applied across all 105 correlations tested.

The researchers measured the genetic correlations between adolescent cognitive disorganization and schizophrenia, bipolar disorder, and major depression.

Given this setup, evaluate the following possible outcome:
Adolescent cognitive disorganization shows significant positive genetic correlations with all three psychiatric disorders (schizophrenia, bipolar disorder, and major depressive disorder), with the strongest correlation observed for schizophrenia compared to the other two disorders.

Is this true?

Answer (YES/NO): NO